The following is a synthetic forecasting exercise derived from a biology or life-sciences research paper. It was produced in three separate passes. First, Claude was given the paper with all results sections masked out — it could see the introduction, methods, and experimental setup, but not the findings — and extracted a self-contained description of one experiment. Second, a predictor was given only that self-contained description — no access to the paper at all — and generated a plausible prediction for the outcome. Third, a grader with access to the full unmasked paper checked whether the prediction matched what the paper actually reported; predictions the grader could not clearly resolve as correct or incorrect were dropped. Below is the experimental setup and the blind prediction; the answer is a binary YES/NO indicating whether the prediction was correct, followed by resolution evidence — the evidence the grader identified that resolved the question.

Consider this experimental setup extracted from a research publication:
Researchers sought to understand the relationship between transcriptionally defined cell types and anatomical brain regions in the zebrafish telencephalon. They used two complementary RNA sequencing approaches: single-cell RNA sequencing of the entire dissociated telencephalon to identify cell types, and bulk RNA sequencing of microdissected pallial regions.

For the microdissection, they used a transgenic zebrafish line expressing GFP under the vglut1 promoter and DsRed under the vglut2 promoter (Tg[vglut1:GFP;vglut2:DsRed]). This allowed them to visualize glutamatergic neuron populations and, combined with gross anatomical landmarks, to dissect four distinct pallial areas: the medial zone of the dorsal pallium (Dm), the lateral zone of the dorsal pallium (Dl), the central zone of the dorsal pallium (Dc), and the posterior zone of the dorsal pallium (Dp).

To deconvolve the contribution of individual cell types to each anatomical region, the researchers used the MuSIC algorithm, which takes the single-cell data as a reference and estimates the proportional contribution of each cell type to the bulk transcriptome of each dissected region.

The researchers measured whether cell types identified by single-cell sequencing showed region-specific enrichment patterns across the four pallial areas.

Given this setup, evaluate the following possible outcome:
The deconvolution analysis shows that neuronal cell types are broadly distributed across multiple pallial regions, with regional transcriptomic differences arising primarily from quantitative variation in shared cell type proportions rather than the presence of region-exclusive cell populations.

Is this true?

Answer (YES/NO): NO